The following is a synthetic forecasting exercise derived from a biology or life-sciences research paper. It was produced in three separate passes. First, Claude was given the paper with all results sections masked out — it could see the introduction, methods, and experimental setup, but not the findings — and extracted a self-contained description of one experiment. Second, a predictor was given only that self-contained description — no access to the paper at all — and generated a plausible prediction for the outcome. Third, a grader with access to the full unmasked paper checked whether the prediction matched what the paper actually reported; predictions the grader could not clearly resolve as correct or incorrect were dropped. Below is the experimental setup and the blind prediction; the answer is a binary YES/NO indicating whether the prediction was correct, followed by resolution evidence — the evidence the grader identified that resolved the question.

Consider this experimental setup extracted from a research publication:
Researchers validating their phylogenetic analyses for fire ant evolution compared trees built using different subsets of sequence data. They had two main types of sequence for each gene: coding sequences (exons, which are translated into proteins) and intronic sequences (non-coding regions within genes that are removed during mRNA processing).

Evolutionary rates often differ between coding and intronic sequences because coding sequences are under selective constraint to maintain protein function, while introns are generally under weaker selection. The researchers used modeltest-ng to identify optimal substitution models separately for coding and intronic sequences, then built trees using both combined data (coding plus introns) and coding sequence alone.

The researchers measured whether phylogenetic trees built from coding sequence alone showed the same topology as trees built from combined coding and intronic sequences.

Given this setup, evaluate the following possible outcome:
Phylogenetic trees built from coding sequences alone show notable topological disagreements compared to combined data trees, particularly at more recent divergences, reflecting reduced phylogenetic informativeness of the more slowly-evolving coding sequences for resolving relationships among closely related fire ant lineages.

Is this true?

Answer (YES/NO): NO